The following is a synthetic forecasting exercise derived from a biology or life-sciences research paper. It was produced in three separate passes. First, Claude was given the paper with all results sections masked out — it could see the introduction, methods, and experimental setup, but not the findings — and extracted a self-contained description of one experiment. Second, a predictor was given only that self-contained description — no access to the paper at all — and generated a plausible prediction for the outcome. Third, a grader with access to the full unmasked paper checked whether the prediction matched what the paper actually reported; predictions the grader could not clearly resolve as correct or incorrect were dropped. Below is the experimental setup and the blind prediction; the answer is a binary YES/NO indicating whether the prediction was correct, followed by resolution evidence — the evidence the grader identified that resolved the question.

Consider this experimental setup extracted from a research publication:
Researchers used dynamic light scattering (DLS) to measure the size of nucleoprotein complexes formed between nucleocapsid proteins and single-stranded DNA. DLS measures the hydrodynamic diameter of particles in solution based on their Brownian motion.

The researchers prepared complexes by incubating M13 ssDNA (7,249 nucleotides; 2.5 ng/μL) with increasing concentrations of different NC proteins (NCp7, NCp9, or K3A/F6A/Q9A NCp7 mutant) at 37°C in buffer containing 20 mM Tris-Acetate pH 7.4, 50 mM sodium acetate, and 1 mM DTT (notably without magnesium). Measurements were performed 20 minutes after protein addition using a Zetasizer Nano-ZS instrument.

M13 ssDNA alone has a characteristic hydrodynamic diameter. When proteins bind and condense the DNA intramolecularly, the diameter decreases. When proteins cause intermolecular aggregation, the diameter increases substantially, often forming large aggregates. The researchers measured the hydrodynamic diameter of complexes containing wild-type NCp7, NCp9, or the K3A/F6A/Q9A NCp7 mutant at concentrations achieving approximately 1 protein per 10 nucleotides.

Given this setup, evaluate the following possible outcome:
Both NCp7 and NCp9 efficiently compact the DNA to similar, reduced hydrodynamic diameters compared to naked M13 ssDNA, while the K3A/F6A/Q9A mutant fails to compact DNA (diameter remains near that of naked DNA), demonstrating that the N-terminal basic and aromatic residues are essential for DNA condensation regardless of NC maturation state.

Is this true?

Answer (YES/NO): NO